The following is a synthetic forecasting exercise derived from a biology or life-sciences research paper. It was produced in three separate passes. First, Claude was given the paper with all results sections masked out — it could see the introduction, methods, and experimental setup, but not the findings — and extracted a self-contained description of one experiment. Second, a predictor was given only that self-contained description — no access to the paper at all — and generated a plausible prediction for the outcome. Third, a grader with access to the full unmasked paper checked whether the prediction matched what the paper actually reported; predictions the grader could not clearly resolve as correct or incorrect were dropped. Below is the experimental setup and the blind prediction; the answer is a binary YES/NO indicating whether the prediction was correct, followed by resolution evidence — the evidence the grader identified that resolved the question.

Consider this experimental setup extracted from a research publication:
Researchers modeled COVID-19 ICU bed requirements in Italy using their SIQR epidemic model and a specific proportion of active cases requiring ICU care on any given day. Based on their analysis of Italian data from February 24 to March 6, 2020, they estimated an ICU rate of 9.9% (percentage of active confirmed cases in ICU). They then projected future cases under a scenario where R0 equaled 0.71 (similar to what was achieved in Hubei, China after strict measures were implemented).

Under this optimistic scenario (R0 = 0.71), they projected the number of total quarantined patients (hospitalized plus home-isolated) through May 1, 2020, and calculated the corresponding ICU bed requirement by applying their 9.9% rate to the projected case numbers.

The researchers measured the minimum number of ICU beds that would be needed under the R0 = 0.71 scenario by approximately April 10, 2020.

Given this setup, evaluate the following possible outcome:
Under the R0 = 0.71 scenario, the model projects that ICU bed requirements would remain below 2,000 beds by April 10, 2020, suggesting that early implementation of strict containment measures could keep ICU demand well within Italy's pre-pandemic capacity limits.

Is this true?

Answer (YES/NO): NO